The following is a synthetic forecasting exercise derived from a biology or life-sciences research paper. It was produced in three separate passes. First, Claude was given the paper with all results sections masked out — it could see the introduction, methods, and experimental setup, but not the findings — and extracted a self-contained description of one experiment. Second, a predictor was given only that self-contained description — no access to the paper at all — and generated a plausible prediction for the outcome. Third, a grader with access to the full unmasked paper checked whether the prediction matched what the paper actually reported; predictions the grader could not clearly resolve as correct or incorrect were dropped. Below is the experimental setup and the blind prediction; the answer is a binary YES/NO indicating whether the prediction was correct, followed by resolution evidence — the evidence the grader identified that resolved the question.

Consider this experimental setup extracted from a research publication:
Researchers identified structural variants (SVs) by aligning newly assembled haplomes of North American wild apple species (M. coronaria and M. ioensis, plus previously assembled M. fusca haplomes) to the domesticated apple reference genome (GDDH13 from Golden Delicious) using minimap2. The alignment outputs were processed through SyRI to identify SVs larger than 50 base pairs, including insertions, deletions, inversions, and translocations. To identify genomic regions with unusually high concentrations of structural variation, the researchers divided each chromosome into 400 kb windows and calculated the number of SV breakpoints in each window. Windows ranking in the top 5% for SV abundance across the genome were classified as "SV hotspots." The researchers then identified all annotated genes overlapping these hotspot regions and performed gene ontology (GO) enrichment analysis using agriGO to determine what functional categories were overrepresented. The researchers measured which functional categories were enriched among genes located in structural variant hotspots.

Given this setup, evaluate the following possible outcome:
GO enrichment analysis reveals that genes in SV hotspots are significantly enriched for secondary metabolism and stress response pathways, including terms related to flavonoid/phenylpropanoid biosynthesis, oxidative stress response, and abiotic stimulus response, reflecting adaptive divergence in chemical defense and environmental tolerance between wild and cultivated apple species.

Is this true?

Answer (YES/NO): NO